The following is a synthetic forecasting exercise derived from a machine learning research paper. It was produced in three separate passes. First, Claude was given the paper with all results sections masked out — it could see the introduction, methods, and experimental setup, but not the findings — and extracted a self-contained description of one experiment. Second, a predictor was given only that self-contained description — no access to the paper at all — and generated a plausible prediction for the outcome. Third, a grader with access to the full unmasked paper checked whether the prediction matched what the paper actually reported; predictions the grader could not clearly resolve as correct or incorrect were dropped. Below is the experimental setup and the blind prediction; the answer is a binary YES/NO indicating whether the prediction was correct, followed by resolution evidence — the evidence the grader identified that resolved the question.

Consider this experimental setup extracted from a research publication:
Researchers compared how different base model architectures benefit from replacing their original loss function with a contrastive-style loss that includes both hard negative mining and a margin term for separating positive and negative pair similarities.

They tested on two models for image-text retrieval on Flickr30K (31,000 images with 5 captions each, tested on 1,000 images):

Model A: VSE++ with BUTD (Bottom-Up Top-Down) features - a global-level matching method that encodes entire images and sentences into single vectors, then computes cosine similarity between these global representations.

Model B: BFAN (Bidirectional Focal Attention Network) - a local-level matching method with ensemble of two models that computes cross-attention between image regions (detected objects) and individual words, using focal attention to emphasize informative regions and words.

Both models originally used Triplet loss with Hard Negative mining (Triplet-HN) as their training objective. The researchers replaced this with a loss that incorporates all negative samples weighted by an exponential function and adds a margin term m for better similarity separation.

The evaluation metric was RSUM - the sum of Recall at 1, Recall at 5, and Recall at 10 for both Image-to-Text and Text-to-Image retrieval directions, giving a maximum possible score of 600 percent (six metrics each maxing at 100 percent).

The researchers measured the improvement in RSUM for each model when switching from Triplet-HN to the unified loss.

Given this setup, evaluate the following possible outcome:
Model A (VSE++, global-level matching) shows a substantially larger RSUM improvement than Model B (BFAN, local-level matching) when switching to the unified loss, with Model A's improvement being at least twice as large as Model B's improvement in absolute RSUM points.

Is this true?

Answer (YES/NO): NO